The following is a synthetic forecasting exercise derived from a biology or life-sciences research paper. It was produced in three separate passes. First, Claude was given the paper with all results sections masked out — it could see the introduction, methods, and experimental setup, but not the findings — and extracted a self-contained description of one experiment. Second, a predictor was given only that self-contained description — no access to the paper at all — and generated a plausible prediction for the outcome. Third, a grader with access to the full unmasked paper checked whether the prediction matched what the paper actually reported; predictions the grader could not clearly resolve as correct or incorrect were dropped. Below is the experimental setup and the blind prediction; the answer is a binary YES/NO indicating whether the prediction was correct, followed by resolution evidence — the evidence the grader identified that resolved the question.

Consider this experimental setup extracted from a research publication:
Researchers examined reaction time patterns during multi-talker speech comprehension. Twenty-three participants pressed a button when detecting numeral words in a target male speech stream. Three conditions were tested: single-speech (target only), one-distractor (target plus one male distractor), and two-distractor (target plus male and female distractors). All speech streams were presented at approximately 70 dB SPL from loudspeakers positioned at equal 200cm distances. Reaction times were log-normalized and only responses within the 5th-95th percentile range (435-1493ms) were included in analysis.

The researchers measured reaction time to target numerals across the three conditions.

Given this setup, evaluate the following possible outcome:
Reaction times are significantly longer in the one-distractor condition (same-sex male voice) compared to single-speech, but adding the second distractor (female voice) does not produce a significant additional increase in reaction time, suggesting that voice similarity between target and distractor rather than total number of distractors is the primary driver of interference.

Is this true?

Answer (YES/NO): NO